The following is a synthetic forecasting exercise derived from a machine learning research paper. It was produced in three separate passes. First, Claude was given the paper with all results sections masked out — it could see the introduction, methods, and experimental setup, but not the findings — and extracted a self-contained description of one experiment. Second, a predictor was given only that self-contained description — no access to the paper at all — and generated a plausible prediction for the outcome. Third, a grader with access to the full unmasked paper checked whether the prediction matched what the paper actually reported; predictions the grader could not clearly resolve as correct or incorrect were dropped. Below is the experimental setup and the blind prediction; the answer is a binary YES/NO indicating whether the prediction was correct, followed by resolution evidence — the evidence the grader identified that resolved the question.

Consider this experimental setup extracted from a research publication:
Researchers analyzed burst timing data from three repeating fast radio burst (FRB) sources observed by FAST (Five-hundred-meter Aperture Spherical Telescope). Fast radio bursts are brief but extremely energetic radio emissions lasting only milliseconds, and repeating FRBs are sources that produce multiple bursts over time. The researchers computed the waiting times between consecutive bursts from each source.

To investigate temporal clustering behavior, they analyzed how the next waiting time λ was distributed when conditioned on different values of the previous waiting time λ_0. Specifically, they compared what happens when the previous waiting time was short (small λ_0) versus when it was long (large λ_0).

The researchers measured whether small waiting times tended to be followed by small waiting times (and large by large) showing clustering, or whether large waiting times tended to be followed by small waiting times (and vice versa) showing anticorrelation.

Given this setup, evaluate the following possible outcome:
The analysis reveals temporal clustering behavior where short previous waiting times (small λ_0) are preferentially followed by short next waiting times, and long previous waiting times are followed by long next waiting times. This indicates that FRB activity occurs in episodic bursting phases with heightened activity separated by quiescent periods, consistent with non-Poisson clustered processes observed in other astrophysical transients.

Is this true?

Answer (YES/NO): YES